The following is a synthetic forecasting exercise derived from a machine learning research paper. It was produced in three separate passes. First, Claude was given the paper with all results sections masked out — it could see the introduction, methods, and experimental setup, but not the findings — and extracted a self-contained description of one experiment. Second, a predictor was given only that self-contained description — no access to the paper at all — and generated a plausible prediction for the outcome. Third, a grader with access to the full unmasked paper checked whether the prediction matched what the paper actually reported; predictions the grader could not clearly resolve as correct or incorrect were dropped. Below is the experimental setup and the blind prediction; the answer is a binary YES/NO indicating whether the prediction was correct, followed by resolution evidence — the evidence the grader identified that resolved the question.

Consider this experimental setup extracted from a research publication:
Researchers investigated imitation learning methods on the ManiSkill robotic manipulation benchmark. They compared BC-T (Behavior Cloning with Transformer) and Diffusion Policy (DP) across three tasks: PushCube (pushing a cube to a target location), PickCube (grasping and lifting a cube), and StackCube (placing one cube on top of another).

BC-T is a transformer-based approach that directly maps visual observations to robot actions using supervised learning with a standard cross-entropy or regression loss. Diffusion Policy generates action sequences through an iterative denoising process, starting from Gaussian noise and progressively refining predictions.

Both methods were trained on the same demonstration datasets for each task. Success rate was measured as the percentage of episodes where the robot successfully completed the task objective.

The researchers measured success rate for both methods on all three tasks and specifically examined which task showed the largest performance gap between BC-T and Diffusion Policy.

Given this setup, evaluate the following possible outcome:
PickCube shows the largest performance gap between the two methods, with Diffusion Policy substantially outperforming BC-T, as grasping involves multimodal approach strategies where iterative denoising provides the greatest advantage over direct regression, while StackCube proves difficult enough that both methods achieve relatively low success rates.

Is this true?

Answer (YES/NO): NO